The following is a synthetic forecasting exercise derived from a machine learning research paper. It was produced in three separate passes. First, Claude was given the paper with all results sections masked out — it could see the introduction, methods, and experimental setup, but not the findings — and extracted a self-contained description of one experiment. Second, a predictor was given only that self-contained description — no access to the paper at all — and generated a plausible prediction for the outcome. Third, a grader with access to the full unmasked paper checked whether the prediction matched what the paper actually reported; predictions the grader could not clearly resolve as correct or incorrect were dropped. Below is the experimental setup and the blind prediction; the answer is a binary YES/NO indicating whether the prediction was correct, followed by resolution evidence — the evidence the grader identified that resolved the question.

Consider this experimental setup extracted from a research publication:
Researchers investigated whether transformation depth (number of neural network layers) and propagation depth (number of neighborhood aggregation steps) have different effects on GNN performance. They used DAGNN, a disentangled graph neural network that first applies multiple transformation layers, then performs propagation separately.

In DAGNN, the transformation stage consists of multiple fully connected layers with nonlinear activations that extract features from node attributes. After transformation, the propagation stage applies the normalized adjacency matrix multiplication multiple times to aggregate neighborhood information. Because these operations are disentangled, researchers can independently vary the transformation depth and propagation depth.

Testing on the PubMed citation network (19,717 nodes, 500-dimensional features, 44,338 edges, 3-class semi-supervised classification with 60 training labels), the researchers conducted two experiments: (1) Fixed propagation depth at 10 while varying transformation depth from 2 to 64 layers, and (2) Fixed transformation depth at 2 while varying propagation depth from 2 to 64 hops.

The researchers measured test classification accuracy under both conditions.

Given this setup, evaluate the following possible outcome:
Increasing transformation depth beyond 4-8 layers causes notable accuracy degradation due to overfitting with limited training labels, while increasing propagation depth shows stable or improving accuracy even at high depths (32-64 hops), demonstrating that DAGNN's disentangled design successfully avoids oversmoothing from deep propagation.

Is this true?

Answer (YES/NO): NO